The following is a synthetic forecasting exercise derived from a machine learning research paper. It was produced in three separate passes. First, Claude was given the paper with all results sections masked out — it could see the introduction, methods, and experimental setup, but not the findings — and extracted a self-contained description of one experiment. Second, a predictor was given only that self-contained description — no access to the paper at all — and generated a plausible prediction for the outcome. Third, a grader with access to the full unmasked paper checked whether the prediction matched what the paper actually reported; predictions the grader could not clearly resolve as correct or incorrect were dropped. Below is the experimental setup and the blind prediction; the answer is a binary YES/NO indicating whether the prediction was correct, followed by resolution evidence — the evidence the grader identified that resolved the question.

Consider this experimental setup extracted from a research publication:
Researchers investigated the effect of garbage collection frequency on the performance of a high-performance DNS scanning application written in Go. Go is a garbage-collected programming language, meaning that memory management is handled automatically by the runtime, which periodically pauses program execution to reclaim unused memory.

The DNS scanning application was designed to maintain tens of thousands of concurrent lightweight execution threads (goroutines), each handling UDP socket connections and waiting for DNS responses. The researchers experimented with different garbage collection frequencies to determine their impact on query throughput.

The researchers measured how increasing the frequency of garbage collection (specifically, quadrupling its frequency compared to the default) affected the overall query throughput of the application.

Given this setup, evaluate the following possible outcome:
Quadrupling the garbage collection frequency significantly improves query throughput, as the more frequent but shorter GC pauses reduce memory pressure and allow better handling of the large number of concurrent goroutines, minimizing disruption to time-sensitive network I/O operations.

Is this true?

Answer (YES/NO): YES